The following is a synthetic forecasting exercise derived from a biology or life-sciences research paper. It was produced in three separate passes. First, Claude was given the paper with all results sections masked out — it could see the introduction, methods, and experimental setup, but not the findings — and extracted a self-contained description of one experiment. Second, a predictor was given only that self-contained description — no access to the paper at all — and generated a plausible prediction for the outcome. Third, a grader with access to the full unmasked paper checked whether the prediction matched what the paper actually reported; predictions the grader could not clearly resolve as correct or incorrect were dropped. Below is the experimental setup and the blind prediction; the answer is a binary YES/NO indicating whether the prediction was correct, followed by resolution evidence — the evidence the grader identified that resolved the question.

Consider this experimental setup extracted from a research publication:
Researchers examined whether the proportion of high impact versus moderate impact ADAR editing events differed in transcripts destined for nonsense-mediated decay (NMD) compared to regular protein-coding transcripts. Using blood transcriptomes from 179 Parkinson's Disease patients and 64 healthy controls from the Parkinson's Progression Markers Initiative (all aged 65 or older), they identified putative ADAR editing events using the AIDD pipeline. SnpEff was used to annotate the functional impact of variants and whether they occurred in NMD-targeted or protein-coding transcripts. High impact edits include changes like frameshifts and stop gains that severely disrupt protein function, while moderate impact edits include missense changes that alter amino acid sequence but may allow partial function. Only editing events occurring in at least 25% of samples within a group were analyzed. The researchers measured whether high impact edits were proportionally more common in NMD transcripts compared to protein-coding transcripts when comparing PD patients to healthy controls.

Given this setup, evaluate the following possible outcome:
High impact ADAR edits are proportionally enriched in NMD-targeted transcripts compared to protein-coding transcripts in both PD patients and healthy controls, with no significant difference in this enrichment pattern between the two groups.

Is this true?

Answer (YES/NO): NO